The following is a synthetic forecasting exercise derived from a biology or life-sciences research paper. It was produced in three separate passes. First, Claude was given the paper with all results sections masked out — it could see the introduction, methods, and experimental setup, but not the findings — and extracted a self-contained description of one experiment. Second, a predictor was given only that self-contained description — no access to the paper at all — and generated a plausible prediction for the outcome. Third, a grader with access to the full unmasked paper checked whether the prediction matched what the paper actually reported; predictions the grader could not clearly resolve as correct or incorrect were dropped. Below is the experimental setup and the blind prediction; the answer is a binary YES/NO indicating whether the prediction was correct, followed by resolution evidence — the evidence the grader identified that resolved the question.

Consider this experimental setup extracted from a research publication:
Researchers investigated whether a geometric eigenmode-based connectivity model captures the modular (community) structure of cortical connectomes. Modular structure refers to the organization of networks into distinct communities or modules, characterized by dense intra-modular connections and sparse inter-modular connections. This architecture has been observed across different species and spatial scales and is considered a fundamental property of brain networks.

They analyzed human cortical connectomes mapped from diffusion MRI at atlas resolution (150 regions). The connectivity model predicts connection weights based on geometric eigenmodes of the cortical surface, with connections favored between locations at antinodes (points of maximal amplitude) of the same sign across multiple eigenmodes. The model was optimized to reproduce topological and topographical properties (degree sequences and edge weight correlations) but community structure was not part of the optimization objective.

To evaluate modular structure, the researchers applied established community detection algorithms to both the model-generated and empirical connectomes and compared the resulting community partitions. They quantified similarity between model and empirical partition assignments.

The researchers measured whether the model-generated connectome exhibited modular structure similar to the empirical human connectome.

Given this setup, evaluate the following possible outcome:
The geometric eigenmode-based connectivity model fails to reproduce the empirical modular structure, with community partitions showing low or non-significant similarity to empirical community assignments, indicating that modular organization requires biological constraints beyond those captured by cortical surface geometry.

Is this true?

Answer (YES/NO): NO